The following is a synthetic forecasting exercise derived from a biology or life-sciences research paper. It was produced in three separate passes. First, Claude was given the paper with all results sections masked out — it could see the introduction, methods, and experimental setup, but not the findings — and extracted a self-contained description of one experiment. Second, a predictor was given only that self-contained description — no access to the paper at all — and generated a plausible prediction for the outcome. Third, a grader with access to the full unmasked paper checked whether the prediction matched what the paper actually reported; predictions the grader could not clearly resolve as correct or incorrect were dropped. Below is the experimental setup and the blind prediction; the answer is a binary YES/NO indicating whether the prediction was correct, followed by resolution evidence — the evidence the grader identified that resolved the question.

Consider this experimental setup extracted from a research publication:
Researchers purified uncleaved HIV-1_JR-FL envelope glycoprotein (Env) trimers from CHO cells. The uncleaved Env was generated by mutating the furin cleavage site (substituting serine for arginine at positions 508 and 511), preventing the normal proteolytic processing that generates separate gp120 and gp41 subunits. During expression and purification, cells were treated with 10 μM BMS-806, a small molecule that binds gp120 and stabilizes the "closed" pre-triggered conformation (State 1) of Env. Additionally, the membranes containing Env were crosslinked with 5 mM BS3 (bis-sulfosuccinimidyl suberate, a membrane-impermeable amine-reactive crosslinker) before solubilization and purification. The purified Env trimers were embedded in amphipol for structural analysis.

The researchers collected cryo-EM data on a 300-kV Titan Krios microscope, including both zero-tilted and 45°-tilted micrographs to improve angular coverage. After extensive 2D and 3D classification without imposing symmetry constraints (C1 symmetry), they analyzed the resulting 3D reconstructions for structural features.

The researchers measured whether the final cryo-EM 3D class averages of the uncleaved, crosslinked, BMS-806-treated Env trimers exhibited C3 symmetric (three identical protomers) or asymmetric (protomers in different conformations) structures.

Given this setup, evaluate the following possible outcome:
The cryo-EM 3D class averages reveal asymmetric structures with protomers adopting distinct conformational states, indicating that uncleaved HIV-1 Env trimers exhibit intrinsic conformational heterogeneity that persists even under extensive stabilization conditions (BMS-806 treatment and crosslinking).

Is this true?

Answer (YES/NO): YES